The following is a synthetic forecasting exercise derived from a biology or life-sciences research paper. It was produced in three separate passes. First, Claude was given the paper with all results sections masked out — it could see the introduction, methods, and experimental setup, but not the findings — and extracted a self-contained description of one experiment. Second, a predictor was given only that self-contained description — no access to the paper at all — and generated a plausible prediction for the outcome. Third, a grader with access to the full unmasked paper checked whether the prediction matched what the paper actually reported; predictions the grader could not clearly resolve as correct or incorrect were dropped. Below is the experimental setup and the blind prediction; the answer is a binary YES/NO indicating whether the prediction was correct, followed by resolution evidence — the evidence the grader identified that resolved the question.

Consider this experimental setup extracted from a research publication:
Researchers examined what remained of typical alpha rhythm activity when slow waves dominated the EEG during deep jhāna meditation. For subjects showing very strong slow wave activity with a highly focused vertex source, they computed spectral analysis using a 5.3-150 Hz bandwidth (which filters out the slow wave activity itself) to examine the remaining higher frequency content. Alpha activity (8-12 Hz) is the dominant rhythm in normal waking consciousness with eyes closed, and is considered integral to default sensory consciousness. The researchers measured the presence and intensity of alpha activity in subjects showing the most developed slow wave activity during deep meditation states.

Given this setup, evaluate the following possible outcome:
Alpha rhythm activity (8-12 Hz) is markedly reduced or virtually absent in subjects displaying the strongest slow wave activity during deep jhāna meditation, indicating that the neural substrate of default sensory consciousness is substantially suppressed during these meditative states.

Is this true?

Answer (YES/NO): YES